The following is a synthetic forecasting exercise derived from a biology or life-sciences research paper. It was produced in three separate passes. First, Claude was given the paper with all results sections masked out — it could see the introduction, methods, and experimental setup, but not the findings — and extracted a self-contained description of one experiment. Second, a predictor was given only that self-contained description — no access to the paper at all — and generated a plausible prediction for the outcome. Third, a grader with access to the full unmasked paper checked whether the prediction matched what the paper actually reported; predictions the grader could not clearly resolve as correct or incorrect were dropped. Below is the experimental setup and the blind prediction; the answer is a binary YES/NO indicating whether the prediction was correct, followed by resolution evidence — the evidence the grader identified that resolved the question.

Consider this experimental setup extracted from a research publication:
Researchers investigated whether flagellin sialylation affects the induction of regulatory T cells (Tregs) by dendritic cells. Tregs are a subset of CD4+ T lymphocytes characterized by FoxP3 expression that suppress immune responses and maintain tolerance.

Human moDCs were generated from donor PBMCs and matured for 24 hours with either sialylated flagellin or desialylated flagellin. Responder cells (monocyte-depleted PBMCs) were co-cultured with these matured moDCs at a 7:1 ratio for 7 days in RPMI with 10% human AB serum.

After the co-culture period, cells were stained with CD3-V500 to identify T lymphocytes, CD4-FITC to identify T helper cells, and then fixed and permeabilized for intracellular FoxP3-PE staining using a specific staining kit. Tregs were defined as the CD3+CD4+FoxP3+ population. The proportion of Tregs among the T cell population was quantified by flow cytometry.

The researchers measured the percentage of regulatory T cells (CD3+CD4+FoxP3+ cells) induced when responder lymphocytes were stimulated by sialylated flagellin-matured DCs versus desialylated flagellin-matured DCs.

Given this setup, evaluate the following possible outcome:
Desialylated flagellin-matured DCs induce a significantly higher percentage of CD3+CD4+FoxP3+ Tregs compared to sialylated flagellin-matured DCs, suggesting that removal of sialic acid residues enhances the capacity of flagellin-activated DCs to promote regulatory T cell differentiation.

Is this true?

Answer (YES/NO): NO